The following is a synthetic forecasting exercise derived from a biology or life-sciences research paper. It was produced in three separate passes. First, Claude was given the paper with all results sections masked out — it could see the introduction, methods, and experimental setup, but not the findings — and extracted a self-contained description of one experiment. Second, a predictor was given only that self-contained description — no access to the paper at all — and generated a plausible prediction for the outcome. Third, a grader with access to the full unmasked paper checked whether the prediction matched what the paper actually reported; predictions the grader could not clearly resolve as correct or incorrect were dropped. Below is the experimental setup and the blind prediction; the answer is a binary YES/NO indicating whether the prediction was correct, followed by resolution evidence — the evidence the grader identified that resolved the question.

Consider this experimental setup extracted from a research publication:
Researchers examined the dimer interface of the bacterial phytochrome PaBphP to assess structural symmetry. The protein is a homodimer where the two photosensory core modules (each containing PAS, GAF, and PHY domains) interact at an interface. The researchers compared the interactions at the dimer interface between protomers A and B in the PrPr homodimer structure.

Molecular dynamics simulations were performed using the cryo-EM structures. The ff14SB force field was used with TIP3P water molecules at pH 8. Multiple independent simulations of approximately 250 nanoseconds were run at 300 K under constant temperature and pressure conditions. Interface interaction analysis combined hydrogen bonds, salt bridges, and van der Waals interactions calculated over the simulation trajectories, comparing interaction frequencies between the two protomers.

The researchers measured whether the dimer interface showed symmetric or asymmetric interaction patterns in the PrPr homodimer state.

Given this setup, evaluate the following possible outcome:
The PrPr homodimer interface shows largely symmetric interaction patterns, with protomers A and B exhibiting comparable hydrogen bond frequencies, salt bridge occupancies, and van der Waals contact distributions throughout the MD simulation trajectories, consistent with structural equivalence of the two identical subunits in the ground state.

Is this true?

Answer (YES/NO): NO